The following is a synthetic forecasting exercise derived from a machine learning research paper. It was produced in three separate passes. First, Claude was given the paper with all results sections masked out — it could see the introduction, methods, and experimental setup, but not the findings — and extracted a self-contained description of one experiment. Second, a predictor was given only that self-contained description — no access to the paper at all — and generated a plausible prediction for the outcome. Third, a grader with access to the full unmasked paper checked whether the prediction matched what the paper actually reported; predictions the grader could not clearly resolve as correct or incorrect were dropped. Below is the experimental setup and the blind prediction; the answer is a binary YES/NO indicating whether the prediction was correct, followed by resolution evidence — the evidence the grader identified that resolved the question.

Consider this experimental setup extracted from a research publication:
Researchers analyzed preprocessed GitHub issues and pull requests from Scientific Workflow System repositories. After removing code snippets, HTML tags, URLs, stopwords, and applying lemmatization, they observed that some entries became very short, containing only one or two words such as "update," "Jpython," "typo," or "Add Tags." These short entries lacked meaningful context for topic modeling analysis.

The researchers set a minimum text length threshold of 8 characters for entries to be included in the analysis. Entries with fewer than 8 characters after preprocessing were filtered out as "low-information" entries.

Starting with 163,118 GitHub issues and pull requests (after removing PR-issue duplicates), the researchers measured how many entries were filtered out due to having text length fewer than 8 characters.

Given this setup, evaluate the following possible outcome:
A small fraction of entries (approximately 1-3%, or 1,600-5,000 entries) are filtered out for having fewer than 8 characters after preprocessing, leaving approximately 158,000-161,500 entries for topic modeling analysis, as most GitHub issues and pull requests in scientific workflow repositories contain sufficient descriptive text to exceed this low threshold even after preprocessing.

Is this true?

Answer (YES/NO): NO